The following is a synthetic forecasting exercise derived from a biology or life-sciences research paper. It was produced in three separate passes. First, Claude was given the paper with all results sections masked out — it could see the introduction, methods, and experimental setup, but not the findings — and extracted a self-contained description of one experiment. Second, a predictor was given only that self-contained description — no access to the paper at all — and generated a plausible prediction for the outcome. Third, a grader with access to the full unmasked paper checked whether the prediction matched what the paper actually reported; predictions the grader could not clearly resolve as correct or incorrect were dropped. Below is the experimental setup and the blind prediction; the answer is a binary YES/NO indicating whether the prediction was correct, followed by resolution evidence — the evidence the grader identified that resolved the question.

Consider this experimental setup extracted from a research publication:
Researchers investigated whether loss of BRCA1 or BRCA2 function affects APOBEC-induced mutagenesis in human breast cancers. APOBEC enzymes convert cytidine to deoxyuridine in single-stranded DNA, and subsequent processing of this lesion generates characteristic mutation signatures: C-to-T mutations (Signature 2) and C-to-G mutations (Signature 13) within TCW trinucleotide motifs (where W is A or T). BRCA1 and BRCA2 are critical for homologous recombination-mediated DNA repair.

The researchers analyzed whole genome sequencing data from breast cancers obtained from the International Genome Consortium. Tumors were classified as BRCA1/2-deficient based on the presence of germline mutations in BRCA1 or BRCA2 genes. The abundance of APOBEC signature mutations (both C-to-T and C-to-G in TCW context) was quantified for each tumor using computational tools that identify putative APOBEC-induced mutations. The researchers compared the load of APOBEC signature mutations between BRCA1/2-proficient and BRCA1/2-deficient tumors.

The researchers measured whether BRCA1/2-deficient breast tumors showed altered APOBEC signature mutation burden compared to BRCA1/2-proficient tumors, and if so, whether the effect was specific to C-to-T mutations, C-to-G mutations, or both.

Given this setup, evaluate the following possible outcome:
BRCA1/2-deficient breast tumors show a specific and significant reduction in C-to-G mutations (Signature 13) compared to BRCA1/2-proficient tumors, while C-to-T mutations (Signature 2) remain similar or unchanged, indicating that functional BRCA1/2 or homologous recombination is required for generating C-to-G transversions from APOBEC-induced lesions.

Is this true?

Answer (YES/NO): NO